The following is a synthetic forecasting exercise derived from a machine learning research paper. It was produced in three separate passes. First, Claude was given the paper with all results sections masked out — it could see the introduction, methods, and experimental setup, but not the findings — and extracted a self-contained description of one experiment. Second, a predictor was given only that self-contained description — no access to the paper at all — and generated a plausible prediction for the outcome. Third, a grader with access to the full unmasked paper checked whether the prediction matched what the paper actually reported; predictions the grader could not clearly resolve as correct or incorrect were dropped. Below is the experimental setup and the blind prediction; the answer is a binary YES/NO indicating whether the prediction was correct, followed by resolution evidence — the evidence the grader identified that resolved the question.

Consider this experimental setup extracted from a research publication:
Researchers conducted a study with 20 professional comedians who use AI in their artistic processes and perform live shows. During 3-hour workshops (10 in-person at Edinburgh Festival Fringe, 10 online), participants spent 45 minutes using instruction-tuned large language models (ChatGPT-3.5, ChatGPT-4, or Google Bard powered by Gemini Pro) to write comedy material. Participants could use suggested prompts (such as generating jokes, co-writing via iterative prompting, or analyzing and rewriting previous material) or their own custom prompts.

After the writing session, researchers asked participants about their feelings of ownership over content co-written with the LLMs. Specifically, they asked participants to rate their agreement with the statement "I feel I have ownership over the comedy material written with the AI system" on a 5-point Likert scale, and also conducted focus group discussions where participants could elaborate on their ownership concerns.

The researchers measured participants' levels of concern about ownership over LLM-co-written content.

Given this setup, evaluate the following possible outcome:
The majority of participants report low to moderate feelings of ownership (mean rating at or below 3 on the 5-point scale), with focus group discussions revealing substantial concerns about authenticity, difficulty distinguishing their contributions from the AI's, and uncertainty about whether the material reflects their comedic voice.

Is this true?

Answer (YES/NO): NO